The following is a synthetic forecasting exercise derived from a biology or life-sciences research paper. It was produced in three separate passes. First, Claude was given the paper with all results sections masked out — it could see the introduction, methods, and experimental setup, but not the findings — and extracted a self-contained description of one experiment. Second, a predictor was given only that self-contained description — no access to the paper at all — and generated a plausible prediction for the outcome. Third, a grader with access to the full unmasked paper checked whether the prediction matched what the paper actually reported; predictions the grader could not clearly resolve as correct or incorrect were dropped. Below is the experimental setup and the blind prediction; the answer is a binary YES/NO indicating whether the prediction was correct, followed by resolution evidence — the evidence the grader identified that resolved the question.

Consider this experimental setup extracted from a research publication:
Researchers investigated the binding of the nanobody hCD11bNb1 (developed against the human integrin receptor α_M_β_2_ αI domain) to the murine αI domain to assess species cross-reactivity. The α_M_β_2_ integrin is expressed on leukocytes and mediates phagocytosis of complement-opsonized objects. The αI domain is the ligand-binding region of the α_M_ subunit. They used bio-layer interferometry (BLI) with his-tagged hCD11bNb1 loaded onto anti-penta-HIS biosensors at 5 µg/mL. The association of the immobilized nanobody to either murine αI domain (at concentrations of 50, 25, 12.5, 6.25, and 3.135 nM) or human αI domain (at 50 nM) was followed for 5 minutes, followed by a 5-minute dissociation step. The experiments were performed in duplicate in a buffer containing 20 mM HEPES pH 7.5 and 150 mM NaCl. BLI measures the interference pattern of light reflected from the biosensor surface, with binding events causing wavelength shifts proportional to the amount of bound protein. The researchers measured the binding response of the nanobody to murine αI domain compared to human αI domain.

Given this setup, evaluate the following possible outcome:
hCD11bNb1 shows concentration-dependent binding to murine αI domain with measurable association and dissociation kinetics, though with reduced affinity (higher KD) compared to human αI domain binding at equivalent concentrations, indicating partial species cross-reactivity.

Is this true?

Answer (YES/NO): NO